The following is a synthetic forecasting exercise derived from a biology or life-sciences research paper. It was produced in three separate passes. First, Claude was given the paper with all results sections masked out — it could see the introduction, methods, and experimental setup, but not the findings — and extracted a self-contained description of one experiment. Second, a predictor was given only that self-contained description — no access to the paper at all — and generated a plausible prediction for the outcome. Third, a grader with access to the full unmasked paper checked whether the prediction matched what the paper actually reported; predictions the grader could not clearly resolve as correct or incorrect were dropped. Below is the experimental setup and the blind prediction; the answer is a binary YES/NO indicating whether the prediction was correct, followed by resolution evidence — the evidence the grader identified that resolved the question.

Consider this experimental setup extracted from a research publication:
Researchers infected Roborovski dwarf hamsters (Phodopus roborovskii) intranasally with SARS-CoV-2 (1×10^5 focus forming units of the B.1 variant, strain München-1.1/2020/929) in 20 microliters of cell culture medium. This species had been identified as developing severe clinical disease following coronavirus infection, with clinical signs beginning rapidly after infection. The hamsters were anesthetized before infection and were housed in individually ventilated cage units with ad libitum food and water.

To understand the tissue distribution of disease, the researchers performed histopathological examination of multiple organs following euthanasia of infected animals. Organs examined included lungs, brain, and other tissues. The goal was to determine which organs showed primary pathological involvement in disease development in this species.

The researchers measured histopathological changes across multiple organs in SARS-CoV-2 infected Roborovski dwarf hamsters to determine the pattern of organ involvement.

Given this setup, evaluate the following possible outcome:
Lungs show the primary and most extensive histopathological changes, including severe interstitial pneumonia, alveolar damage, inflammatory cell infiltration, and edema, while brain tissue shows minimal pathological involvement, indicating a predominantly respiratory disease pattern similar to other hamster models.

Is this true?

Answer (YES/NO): YES